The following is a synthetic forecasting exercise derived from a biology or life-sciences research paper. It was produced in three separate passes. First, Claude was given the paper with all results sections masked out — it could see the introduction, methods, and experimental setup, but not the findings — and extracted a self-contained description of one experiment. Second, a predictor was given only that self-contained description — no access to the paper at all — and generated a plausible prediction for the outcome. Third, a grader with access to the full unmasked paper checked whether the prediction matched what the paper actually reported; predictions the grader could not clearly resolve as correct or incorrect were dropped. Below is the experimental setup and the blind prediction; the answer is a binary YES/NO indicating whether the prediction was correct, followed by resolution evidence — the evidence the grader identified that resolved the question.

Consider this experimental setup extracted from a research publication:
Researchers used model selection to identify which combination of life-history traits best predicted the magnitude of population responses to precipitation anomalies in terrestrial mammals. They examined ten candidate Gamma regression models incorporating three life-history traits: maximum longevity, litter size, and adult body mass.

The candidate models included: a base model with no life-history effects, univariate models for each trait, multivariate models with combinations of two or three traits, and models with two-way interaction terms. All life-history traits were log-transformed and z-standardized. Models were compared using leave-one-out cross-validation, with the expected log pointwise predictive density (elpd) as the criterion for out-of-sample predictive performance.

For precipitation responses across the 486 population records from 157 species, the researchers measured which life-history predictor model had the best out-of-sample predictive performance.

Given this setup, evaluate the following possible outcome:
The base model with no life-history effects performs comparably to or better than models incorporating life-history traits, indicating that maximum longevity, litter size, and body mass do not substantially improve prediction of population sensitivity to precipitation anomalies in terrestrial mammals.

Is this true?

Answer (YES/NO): NO